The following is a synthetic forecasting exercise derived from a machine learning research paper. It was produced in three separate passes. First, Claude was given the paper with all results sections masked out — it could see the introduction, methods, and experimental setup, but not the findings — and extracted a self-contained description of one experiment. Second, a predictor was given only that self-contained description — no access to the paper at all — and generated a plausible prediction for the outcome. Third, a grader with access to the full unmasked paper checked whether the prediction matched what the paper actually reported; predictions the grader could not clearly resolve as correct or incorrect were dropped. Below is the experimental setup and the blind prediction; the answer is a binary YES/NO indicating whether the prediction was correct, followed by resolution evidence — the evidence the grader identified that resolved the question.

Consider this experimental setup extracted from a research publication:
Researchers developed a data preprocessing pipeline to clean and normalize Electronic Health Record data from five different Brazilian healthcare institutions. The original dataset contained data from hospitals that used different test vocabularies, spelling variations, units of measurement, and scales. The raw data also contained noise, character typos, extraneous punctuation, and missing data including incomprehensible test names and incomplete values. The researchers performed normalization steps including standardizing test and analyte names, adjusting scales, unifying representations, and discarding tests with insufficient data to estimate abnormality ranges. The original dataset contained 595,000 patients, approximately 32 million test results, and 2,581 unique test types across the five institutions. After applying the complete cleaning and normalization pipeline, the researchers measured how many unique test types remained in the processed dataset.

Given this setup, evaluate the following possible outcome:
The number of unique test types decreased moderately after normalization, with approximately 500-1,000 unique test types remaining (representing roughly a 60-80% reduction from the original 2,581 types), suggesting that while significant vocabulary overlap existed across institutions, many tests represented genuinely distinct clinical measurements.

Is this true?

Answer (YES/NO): NO